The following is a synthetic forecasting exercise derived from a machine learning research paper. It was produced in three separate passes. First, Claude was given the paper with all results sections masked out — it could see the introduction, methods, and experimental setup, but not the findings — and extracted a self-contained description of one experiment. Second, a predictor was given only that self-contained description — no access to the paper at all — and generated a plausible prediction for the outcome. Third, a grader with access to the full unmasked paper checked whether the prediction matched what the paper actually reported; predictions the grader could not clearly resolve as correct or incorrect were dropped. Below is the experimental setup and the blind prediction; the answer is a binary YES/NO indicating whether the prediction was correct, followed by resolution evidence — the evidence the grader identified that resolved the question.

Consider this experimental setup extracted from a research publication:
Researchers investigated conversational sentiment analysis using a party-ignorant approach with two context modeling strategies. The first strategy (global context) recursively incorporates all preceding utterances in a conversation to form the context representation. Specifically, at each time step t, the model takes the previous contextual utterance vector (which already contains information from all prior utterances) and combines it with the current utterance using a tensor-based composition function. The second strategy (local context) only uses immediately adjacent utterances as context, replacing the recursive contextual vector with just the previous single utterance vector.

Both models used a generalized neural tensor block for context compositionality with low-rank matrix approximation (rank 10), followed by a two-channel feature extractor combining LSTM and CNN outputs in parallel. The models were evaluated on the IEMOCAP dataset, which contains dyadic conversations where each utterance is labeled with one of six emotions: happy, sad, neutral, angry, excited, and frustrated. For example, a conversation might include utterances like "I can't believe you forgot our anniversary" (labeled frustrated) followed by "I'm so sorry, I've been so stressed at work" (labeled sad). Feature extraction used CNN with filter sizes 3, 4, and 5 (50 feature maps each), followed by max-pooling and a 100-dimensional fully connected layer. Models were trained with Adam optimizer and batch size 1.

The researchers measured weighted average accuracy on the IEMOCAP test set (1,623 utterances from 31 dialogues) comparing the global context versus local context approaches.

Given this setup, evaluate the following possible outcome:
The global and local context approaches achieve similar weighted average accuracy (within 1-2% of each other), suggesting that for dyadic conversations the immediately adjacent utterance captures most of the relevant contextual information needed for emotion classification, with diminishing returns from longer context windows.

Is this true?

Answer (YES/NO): YES